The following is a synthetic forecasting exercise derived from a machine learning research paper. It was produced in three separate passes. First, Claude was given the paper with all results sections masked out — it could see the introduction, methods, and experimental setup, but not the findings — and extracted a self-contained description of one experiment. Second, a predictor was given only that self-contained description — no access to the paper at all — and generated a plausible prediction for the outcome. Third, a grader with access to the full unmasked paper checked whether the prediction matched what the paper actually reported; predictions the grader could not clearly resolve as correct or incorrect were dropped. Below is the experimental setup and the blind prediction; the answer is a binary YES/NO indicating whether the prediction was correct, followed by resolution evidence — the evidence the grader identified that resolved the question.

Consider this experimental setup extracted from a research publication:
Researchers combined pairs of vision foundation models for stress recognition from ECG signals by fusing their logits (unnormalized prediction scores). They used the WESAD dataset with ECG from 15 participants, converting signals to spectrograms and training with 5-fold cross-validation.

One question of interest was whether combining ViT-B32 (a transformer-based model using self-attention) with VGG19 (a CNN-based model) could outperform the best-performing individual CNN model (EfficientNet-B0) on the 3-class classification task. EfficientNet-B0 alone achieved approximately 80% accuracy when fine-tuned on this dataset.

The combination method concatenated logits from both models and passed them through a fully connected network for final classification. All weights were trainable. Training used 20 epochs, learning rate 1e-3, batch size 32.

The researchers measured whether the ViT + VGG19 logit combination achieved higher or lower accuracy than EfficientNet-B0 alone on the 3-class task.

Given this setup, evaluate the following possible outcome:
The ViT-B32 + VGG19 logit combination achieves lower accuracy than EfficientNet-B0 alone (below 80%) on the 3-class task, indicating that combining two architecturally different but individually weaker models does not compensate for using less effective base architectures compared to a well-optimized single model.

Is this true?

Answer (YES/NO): YES